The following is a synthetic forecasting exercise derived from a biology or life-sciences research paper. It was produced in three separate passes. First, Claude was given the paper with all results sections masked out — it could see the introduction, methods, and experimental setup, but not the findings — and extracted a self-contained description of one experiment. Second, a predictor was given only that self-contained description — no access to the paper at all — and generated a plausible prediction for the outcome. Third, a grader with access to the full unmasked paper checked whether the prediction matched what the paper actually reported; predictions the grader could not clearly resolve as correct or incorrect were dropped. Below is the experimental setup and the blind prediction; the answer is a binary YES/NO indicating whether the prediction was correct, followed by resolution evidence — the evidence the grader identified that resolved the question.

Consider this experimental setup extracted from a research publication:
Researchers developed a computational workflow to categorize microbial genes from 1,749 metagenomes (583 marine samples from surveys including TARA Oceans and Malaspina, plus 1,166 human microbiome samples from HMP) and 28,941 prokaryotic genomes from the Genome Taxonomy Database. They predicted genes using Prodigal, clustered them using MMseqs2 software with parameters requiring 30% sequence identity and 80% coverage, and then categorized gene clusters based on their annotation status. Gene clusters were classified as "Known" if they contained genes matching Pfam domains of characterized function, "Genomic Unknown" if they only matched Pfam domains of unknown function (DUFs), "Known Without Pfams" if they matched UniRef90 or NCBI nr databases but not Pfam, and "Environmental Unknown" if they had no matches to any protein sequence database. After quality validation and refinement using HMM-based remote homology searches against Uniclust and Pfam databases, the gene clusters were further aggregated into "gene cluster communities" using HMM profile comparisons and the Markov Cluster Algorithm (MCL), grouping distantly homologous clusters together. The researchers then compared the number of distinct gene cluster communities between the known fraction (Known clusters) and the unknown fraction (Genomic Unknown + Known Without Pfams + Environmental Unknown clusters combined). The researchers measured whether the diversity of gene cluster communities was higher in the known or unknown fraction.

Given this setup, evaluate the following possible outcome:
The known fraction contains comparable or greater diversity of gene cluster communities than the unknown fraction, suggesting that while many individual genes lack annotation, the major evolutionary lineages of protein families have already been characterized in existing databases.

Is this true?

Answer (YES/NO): NO